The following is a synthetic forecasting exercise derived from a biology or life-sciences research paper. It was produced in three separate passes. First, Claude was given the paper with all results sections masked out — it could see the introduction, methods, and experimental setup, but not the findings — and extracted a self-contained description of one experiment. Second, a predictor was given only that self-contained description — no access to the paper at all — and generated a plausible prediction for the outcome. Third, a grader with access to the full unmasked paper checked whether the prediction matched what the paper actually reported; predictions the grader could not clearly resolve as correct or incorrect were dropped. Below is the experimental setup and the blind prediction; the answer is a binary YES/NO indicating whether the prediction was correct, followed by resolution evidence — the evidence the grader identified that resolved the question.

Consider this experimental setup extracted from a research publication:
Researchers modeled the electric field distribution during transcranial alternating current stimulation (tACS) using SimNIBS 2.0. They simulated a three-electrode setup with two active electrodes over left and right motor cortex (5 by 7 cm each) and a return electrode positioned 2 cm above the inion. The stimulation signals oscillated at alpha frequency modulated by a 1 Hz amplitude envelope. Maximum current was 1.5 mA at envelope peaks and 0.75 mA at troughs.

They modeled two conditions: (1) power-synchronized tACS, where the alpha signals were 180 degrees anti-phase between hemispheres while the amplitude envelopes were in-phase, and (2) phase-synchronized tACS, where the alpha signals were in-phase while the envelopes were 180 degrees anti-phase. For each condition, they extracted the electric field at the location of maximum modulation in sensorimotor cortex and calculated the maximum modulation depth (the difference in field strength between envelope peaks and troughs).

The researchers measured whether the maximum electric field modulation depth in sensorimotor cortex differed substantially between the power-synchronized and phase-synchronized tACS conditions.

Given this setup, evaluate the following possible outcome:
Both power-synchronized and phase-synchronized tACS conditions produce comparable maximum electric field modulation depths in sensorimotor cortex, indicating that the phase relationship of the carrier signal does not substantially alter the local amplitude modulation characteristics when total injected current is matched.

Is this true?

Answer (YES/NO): YES